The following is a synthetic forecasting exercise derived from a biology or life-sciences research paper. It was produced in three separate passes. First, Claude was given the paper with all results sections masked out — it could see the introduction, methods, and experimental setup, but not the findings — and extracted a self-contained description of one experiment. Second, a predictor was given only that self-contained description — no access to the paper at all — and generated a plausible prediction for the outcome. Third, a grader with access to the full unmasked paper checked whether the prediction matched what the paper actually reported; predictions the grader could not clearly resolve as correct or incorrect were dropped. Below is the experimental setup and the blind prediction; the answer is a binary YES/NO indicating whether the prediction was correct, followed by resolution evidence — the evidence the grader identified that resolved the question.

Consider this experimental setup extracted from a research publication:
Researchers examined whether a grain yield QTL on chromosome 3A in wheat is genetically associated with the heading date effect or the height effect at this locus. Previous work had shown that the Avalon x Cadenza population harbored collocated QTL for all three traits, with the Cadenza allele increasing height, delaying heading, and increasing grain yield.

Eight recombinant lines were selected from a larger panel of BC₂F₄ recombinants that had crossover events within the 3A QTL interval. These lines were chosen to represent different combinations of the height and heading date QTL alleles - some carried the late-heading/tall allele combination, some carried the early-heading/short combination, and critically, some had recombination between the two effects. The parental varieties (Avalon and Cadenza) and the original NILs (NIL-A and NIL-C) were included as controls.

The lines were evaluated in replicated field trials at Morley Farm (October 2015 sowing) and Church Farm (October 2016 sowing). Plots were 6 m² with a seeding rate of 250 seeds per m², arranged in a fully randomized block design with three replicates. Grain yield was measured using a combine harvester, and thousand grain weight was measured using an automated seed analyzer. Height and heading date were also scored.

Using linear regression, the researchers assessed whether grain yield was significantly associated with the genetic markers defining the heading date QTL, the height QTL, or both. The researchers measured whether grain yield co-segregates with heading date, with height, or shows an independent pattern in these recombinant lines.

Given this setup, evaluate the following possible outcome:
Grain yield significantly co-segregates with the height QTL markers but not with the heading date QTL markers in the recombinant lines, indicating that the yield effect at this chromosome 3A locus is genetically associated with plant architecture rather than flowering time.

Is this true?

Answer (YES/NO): NO